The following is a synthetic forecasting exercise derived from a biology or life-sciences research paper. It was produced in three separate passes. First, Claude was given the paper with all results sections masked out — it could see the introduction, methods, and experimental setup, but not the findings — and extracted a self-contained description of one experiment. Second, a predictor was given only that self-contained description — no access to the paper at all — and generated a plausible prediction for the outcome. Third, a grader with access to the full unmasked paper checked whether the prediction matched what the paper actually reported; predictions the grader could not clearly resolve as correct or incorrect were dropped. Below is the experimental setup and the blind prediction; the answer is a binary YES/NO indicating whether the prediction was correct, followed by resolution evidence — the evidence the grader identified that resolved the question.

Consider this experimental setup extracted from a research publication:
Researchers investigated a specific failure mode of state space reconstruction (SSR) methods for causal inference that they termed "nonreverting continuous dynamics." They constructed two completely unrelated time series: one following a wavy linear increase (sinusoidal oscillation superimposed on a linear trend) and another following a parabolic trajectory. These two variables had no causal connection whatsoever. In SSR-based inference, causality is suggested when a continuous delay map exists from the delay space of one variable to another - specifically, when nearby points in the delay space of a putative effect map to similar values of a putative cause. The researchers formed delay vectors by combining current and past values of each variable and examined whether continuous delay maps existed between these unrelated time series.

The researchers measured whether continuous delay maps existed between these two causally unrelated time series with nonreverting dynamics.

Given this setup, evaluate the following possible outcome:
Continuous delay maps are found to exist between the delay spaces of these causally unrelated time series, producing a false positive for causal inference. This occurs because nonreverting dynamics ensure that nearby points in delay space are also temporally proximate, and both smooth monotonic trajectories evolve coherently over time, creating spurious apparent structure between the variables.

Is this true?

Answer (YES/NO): YES